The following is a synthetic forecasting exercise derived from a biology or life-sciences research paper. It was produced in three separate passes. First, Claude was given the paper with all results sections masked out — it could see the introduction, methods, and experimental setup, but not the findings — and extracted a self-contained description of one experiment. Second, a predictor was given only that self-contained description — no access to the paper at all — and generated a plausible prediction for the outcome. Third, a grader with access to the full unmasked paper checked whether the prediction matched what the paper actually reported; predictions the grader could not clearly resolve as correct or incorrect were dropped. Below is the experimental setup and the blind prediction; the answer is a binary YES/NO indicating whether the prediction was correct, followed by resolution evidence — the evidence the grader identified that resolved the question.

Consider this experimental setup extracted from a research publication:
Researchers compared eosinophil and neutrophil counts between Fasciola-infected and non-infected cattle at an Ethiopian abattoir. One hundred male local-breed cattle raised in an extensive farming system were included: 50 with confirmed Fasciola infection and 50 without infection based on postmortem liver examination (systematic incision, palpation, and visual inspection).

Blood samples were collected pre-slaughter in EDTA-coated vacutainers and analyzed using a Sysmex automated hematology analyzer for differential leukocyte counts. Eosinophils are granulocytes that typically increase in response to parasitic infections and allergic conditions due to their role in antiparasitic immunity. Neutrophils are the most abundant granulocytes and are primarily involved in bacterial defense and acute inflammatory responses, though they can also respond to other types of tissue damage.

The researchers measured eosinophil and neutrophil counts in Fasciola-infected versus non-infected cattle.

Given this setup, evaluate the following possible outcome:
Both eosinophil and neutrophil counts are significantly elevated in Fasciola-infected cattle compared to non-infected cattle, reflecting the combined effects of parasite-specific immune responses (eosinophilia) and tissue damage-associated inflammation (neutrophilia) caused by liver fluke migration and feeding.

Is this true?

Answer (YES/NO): YES